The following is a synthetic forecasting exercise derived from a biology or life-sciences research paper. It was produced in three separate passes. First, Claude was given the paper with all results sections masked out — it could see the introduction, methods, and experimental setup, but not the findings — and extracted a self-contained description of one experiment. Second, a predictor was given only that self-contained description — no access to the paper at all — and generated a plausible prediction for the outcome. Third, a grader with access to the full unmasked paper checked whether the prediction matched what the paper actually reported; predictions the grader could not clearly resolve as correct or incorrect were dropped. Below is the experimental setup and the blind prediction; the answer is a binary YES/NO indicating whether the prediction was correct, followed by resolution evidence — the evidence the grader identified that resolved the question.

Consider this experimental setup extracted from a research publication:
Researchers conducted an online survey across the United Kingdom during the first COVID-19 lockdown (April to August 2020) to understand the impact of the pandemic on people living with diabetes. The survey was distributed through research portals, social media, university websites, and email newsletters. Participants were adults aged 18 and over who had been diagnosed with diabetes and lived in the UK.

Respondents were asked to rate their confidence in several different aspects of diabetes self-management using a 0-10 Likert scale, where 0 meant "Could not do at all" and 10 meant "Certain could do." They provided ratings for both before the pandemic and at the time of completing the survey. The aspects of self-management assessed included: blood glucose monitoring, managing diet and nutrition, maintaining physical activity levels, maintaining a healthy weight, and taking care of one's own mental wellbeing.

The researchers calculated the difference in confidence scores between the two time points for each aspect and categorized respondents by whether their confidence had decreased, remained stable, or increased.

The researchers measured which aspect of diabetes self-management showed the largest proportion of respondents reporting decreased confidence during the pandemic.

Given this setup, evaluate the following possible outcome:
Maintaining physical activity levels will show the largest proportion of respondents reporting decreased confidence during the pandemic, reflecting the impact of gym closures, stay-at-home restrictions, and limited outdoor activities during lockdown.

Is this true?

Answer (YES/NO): NO